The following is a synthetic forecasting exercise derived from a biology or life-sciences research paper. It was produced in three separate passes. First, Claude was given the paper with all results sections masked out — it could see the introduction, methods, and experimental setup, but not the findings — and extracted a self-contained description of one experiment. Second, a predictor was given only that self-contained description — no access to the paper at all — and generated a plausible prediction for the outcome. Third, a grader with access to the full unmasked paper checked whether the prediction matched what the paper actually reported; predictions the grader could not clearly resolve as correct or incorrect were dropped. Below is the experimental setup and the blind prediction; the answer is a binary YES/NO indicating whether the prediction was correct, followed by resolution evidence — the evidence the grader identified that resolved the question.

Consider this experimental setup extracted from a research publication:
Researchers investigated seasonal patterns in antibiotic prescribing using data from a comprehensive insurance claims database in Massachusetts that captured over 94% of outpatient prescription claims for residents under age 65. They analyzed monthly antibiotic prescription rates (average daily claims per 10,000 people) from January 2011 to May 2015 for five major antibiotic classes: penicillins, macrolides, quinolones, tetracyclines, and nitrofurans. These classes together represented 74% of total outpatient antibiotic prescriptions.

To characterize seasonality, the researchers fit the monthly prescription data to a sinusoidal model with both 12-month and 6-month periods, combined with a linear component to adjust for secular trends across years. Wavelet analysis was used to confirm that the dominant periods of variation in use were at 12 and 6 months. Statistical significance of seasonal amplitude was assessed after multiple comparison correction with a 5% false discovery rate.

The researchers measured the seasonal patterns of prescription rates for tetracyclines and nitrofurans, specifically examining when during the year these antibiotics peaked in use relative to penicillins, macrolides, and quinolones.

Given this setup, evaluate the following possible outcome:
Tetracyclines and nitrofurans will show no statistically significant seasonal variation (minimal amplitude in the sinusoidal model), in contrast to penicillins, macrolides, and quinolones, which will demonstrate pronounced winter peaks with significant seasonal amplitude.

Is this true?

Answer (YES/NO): NO